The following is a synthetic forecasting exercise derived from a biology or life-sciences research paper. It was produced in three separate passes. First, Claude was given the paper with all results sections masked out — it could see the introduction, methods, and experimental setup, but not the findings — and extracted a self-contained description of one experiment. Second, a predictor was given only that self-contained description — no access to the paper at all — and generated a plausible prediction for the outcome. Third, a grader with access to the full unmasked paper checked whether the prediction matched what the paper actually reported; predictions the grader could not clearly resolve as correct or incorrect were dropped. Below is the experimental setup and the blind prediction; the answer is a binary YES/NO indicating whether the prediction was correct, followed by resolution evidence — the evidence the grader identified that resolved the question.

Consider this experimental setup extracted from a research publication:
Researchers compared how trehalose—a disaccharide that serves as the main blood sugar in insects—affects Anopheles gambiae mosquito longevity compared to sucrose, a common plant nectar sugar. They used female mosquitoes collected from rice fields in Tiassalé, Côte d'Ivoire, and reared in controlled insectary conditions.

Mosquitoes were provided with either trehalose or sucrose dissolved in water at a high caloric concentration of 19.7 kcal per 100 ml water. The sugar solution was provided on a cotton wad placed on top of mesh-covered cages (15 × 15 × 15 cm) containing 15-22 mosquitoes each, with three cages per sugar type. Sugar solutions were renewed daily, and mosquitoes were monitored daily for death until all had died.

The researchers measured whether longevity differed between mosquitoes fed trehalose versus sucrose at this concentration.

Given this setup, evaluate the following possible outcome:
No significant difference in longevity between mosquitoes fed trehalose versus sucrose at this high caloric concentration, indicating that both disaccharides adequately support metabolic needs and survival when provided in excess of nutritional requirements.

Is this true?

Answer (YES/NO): NO